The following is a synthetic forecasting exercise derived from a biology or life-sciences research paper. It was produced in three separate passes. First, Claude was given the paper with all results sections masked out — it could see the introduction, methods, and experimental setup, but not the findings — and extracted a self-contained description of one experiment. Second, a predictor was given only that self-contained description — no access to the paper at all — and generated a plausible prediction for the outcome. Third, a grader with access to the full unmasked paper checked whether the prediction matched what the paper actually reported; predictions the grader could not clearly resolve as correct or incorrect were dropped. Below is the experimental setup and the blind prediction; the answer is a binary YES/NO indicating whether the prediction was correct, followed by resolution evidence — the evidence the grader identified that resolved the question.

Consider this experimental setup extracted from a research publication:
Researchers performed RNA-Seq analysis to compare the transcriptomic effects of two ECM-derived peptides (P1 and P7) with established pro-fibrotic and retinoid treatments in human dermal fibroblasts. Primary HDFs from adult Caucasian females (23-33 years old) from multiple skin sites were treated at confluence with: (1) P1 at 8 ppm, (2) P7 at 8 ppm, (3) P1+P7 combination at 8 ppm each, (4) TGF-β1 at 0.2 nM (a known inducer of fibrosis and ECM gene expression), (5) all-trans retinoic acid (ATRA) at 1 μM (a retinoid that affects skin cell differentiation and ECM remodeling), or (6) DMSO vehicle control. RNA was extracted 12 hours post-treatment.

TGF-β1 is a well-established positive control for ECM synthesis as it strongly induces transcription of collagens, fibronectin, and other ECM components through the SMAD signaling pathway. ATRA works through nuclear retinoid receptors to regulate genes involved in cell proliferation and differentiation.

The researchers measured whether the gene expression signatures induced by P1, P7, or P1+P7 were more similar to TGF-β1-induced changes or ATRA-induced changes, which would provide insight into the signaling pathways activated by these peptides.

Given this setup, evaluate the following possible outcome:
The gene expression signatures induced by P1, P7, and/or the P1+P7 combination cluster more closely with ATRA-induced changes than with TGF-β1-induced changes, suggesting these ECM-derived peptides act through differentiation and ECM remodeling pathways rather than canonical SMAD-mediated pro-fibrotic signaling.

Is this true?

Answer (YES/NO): NO